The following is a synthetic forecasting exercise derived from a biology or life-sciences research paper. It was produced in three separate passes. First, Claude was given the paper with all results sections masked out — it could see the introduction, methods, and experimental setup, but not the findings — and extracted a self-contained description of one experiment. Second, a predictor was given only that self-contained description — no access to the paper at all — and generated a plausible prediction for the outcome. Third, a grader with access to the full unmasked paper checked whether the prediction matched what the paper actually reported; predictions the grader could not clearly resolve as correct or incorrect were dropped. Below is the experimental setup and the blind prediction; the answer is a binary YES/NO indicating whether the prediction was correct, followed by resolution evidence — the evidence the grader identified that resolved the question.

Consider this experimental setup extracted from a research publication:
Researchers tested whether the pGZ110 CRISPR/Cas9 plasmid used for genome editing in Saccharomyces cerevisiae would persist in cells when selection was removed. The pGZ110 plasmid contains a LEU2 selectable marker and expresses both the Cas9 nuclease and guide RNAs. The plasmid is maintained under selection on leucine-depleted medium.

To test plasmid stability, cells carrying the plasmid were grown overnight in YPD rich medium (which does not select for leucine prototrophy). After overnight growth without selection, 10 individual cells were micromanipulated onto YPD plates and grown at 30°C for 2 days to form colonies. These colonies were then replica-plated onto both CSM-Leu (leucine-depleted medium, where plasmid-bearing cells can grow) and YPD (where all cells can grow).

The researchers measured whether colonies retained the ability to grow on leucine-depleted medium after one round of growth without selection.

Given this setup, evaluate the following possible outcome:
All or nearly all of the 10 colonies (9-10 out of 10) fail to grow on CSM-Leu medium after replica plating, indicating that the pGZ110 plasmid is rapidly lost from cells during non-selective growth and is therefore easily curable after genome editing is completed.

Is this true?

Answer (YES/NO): YES